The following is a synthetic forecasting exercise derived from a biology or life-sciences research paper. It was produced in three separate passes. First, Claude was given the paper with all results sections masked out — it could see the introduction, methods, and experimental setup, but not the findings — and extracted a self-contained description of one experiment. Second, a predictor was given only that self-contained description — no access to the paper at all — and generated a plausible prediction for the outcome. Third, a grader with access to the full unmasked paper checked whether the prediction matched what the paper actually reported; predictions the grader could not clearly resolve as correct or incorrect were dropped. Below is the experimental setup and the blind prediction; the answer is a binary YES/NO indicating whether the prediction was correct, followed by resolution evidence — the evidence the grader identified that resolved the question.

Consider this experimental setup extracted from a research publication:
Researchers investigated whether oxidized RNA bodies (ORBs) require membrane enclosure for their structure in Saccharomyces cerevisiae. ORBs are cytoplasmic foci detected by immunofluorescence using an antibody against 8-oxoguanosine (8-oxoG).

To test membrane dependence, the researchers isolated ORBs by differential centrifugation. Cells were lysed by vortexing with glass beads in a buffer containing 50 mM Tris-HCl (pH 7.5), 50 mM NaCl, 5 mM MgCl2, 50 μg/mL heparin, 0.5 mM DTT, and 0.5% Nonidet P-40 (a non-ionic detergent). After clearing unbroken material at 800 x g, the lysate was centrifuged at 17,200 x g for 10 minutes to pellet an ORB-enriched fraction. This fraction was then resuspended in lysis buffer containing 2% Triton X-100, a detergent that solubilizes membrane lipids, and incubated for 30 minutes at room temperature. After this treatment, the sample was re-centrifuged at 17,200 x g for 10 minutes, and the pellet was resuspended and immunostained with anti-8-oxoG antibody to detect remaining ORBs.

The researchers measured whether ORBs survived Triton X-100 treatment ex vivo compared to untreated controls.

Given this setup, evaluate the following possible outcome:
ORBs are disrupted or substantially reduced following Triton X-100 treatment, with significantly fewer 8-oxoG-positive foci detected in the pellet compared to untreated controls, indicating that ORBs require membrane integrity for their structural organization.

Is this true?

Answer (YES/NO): NO